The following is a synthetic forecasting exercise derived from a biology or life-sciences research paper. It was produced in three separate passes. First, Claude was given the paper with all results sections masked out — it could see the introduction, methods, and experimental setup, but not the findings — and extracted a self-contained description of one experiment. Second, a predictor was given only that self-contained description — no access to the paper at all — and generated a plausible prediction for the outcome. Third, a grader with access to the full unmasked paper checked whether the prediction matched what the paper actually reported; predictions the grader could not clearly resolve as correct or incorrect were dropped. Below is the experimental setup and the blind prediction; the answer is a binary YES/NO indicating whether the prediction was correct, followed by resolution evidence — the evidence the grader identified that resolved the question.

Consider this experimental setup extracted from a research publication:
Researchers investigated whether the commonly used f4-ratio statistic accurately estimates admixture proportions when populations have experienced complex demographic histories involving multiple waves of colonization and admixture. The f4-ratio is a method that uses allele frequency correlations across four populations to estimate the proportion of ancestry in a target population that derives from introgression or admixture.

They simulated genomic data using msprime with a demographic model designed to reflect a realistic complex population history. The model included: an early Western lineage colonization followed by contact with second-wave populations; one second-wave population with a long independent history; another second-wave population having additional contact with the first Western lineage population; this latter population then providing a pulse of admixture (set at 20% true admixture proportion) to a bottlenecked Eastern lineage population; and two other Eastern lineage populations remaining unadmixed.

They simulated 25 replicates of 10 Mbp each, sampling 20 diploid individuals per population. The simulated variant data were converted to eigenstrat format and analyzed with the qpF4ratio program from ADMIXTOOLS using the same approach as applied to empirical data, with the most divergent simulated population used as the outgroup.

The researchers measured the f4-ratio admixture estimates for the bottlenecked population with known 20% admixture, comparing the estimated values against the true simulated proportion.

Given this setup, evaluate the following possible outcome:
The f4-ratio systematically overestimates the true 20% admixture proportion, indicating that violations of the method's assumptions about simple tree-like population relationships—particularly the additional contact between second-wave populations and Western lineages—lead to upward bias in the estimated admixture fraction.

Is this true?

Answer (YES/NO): NO